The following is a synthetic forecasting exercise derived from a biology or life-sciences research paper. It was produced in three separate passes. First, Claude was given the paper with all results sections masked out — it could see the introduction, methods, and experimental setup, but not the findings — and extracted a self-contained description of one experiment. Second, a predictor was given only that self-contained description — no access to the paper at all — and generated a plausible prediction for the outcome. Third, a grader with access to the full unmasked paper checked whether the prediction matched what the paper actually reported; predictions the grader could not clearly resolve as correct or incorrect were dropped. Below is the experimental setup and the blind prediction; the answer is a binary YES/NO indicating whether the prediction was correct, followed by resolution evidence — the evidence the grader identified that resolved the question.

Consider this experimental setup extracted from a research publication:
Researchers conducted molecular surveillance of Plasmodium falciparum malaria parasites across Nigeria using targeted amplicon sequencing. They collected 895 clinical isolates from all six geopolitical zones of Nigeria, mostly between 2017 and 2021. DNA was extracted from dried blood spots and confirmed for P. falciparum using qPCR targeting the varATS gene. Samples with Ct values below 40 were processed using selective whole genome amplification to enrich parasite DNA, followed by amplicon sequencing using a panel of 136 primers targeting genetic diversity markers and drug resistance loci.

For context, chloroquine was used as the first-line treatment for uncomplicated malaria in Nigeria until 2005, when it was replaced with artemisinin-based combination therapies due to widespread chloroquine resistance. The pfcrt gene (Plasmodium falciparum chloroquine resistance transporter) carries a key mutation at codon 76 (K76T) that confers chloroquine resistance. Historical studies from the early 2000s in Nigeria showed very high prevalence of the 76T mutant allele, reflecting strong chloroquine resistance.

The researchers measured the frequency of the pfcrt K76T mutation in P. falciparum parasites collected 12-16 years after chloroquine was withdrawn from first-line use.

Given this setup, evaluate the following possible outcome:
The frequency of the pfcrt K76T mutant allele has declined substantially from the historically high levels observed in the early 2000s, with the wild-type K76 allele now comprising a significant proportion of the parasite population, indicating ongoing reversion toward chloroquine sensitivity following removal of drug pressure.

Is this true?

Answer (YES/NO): YES